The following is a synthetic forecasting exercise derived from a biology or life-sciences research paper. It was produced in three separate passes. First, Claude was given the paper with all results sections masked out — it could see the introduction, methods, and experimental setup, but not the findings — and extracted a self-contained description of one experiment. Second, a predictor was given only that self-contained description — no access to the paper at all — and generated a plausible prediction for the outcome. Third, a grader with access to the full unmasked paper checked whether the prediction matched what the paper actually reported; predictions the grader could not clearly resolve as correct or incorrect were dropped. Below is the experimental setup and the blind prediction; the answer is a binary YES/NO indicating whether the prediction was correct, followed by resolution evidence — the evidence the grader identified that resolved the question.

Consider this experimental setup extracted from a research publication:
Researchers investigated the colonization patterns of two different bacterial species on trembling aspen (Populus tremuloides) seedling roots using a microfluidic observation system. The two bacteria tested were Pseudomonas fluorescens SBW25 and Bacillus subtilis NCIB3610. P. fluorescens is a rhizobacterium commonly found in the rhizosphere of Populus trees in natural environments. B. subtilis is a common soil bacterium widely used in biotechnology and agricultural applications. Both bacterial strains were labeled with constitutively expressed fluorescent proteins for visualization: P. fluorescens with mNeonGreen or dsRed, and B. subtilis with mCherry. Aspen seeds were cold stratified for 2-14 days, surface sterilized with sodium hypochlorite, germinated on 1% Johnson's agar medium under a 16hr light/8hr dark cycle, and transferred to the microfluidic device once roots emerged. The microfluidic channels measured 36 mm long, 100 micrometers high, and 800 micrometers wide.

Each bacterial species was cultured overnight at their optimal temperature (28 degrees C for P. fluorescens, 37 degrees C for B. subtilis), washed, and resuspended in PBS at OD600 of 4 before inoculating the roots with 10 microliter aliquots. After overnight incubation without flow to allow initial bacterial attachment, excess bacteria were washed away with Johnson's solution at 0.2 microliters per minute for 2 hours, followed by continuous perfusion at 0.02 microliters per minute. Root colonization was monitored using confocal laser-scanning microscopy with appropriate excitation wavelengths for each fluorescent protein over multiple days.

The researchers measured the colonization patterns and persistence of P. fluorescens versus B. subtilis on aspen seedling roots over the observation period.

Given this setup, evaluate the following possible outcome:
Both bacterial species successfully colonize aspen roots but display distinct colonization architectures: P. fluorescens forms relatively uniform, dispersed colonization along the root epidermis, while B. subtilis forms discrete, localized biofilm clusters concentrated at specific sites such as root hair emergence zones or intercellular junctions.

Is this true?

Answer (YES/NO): NO